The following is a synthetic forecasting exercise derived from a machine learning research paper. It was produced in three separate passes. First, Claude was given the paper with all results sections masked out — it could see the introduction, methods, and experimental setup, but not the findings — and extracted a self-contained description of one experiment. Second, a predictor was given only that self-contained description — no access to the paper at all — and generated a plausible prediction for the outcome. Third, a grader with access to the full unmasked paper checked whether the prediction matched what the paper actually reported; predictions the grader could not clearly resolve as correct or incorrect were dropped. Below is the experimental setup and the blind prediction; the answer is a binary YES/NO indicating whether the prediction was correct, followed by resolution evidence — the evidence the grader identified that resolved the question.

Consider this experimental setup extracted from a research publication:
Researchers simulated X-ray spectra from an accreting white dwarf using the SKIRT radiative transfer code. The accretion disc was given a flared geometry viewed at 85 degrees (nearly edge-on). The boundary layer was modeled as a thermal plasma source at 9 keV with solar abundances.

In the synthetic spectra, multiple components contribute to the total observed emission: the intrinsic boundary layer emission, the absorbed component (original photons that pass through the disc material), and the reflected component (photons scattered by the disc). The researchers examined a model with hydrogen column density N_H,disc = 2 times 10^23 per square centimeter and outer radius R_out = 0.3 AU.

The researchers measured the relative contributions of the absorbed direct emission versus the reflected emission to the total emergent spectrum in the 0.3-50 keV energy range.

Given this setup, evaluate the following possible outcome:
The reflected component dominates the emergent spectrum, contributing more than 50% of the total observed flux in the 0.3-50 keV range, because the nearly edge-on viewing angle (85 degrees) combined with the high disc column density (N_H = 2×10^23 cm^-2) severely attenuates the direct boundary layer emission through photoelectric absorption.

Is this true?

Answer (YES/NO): NO